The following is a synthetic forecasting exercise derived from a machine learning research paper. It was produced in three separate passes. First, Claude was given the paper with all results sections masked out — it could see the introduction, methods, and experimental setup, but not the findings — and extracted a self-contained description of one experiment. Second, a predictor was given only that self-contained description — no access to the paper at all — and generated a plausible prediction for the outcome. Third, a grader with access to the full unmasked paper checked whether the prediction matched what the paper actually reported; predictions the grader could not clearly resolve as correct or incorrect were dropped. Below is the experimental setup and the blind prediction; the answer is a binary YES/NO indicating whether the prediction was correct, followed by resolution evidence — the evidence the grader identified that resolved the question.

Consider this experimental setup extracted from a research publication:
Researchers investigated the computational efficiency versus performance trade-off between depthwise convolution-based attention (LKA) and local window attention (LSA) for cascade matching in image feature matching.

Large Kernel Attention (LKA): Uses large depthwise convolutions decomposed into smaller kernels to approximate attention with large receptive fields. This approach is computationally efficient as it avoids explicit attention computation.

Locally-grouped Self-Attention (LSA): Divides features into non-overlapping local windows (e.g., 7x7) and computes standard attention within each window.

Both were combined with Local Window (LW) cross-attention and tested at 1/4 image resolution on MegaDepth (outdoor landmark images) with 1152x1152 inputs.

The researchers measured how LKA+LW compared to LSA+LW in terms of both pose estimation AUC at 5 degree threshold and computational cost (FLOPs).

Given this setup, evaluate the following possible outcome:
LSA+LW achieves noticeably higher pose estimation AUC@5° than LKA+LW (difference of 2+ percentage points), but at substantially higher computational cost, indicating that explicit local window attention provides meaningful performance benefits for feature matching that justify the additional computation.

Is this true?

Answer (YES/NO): NO